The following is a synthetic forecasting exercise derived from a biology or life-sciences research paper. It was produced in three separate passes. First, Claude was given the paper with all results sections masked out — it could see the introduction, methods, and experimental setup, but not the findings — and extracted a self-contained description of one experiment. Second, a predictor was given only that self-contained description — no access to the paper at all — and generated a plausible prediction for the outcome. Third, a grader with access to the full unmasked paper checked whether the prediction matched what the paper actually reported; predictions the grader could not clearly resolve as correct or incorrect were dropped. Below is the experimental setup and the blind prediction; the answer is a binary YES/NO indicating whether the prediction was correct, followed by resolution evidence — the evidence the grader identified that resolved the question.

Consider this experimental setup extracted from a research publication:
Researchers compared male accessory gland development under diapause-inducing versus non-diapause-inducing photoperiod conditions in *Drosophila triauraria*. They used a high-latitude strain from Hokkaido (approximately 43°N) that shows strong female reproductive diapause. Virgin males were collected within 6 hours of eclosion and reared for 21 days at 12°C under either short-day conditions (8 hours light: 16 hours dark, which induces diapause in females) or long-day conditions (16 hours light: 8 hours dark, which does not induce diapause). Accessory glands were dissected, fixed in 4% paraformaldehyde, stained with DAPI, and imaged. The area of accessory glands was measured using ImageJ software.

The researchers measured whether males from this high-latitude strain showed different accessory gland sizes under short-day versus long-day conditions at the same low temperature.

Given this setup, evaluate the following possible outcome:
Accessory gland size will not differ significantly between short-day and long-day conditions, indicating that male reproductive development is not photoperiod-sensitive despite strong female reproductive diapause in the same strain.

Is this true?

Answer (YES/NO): NO